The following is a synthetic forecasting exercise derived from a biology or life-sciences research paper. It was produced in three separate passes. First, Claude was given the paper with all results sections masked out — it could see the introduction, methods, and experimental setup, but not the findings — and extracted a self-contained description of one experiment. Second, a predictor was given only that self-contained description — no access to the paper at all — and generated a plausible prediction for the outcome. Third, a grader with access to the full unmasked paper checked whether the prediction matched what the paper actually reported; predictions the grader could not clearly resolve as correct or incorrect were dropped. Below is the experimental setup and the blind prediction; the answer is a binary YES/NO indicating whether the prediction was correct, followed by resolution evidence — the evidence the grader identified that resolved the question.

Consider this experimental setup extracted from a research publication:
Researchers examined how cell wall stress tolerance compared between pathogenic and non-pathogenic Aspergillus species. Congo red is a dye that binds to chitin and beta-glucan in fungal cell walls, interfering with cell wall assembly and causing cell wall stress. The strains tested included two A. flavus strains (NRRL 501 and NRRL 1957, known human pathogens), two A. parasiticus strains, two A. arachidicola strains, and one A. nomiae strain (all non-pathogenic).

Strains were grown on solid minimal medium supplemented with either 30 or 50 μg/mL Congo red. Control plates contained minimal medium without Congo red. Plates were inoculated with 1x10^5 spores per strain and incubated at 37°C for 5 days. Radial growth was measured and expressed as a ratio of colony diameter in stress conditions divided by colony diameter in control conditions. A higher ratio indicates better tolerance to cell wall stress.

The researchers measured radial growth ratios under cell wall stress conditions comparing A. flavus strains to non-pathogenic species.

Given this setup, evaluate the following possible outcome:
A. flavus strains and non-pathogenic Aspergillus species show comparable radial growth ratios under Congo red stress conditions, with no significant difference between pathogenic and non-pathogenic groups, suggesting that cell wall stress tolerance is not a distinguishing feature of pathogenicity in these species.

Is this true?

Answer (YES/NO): NO